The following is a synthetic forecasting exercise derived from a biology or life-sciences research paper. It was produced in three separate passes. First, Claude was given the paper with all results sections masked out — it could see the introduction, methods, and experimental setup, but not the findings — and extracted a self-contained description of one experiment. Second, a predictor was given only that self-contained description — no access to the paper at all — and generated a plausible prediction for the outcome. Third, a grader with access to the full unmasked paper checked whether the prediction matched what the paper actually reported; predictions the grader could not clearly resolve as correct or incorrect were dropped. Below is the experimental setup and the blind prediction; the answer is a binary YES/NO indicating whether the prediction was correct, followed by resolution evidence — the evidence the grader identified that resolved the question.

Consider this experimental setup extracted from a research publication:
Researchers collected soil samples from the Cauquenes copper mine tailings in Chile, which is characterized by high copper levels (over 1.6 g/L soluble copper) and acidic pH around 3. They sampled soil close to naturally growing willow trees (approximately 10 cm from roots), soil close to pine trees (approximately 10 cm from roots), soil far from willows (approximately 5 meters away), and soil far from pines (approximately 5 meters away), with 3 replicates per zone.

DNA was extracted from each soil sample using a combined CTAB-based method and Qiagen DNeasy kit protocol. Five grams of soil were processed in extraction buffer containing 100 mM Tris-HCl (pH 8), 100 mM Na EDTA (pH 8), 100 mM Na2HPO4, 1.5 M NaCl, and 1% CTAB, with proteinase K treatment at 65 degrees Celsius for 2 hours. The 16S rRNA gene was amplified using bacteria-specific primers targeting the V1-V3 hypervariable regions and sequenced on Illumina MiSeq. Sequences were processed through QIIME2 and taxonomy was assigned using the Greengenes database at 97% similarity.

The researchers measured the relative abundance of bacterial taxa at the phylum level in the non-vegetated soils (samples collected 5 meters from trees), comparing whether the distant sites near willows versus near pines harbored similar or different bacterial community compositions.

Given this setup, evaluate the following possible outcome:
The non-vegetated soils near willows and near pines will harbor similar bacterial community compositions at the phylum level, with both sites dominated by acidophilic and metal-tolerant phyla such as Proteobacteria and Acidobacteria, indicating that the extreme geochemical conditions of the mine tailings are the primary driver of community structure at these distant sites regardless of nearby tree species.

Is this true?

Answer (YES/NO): NO